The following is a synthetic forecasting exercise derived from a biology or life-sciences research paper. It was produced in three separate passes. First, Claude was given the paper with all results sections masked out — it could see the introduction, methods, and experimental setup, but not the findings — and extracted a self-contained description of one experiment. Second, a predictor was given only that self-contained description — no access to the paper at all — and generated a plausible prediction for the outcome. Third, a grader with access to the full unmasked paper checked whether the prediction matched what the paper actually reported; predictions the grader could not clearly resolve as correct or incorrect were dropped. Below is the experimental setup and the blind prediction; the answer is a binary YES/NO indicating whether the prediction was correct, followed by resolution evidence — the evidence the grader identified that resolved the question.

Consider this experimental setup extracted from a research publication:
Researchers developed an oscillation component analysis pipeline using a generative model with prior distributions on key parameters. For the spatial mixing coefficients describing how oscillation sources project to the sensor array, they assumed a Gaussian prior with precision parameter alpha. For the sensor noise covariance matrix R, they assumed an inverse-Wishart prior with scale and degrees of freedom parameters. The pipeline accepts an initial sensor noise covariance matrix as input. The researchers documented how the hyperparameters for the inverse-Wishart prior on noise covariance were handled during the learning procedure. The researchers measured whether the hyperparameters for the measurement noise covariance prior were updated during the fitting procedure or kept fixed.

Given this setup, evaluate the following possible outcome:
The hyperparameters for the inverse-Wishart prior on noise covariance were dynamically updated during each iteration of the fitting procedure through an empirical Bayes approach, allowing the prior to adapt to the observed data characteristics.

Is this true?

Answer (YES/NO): NO